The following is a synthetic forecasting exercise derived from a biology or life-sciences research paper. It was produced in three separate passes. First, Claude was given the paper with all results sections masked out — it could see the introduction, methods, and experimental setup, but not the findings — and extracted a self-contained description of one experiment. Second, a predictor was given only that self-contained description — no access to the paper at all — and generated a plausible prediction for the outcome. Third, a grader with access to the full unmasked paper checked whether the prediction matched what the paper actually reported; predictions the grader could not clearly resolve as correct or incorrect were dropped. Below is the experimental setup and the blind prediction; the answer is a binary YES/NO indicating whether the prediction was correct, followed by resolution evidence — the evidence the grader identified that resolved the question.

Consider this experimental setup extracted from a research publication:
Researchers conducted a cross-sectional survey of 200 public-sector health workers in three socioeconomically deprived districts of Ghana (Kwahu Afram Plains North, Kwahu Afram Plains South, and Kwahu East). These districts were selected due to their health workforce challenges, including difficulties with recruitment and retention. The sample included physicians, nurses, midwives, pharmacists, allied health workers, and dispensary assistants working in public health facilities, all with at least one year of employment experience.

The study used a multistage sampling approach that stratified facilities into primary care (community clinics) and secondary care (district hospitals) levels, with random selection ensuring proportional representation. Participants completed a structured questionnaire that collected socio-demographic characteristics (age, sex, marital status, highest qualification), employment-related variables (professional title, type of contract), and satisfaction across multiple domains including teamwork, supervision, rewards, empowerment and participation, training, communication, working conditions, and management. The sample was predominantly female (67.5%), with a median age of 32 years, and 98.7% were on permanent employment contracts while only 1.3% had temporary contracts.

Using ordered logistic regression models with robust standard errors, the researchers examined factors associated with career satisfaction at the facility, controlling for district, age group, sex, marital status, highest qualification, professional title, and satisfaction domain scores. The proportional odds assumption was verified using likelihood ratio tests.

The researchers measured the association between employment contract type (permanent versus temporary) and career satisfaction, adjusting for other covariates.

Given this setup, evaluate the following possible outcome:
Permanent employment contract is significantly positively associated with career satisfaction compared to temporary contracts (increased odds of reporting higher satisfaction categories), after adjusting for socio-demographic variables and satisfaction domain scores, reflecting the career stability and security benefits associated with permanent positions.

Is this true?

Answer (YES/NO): NO